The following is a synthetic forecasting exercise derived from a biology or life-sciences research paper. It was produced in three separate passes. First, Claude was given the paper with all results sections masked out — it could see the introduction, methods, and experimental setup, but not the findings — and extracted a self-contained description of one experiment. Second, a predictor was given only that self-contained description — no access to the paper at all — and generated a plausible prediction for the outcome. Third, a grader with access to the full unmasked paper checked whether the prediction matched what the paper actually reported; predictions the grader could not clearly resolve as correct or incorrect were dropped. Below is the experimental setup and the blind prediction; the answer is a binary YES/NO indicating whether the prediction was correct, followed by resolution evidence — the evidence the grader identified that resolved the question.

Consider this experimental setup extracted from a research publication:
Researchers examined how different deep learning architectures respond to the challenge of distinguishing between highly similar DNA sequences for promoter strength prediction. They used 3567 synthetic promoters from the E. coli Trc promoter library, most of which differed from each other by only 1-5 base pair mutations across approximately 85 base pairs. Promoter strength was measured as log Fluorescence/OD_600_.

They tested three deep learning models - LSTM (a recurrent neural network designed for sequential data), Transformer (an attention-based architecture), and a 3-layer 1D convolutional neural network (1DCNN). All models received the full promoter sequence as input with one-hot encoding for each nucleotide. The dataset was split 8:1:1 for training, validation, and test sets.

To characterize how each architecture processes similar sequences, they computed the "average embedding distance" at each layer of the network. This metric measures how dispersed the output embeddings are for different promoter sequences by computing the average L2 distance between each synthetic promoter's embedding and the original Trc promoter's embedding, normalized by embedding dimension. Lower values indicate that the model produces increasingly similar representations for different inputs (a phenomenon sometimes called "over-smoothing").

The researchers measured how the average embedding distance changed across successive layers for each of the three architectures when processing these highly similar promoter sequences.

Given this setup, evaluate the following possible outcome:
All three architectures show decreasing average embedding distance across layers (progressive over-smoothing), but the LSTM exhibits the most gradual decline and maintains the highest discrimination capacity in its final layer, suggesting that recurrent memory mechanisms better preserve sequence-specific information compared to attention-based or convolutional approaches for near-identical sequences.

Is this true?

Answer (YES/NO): NO